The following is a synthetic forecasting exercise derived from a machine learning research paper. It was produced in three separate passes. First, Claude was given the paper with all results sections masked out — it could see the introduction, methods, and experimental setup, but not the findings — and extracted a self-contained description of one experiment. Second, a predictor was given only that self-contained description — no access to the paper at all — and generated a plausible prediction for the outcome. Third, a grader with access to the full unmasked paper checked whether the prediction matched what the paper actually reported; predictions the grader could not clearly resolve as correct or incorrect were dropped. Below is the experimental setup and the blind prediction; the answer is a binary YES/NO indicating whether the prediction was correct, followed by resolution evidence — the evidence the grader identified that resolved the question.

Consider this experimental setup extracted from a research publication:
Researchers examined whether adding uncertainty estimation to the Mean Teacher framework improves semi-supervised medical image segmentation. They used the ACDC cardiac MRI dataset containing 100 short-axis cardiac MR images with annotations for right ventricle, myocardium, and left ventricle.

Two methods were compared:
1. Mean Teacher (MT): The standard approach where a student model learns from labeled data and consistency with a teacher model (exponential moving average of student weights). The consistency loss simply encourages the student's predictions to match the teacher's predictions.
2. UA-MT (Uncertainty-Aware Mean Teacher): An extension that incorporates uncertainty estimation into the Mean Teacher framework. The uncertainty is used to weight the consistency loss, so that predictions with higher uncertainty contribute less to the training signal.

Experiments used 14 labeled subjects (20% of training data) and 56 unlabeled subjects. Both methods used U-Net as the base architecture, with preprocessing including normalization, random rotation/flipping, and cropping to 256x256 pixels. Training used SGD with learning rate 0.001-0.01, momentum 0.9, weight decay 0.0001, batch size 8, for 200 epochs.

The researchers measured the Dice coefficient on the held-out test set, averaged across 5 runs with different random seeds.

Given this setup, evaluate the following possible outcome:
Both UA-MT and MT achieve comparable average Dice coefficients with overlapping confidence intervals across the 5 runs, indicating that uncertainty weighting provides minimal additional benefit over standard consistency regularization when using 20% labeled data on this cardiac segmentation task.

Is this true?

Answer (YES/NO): YES